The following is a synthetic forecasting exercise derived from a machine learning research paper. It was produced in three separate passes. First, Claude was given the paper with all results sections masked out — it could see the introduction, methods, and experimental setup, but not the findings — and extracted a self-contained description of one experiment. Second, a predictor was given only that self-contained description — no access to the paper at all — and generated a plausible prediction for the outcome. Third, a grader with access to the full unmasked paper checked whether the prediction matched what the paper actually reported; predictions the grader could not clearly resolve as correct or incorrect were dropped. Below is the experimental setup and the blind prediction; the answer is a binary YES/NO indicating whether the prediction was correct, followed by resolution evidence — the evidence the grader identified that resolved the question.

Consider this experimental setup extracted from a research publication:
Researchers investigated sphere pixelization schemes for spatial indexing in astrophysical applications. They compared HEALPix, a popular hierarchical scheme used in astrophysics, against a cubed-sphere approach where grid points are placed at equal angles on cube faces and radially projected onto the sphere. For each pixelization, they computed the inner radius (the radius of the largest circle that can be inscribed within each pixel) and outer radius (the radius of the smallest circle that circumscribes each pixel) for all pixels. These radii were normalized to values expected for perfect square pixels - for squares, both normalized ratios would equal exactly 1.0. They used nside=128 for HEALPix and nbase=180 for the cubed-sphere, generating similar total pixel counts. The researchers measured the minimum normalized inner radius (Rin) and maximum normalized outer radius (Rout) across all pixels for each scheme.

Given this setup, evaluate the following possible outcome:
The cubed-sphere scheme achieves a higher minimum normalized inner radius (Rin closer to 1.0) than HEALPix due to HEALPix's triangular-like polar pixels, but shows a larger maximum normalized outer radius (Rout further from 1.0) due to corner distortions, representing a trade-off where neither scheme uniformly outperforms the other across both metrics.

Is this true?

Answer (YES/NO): NO